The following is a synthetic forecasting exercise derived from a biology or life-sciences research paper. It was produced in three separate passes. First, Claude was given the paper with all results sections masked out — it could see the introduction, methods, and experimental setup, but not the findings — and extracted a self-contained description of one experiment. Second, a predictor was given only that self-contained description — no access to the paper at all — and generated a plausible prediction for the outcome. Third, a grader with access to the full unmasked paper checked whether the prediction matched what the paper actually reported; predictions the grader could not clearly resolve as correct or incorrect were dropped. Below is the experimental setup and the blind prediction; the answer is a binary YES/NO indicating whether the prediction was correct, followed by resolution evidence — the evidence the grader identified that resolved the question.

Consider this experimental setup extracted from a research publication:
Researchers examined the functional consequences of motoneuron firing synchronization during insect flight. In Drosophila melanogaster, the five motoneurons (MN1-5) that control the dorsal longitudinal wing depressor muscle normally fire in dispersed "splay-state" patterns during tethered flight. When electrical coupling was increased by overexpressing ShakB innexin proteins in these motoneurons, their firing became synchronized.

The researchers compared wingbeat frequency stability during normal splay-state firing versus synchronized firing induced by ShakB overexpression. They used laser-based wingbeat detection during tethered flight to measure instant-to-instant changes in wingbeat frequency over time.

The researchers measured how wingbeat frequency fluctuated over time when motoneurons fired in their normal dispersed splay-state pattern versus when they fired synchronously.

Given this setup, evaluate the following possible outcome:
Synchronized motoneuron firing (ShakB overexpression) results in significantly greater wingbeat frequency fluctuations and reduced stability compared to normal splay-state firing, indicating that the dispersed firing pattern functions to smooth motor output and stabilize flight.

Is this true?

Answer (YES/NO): YES